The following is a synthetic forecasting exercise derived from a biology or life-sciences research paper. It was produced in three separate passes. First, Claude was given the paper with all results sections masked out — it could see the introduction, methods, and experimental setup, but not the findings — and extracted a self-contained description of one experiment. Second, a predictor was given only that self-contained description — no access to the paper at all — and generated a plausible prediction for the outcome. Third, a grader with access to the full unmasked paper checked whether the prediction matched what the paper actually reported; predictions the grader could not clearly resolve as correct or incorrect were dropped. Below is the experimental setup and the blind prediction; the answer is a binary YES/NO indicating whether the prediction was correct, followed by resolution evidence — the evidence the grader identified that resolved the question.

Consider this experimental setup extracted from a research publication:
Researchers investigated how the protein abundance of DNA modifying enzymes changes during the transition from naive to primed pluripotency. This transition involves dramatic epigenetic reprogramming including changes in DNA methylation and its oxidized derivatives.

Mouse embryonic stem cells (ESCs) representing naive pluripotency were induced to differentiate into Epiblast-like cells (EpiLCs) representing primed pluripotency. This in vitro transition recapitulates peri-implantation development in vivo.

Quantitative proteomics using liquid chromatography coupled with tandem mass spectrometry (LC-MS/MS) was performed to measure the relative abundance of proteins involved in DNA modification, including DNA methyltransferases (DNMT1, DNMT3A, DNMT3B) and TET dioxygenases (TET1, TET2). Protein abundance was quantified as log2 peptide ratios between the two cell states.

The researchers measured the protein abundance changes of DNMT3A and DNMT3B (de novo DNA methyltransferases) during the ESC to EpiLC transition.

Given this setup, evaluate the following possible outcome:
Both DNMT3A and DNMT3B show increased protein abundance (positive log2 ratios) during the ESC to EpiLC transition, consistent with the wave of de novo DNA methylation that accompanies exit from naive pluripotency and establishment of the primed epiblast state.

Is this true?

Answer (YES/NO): YES